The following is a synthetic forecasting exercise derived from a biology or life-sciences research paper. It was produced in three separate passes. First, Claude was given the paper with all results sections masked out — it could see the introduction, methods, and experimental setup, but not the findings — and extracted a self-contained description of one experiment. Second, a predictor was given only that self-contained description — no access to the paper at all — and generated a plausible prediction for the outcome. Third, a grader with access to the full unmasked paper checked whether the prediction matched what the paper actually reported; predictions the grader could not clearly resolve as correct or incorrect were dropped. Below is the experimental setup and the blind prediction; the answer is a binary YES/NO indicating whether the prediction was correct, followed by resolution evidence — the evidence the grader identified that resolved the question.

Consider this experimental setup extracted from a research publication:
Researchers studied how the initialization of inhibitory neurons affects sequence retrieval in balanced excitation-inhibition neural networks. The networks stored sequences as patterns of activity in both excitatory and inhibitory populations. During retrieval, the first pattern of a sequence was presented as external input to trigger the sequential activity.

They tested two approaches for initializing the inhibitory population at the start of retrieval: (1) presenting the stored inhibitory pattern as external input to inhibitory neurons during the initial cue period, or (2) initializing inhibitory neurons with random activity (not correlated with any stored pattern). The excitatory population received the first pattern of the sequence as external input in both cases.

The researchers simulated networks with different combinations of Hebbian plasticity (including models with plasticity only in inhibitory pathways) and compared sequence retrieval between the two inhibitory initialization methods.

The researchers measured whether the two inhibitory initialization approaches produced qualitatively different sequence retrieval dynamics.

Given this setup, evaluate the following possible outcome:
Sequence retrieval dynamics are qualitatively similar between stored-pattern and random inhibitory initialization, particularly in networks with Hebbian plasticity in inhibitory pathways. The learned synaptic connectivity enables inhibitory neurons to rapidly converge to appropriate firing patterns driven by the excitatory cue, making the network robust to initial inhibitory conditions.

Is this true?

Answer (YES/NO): YES